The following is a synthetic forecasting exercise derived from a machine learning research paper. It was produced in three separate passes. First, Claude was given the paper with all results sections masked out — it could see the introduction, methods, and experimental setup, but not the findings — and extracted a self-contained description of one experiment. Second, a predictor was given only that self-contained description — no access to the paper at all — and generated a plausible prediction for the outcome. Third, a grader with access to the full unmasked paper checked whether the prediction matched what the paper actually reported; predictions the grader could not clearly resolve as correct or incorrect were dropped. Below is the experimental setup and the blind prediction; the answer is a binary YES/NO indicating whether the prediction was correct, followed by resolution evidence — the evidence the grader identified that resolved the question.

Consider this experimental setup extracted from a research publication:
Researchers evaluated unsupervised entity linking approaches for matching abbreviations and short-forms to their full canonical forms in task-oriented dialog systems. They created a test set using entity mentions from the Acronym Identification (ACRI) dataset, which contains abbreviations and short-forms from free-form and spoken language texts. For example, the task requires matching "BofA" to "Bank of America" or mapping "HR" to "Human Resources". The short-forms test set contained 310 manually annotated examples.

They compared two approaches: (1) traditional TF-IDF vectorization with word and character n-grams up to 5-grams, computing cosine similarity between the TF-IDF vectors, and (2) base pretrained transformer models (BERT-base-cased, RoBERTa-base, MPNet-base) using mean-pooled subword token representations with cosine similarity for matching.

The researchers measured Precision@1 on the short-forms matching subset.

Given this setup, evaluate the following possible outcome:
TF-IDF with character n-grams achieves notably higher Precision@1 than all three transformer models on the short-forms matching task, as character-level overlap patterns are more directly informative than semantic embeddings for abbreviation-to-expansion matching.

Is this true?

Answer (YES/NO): YES